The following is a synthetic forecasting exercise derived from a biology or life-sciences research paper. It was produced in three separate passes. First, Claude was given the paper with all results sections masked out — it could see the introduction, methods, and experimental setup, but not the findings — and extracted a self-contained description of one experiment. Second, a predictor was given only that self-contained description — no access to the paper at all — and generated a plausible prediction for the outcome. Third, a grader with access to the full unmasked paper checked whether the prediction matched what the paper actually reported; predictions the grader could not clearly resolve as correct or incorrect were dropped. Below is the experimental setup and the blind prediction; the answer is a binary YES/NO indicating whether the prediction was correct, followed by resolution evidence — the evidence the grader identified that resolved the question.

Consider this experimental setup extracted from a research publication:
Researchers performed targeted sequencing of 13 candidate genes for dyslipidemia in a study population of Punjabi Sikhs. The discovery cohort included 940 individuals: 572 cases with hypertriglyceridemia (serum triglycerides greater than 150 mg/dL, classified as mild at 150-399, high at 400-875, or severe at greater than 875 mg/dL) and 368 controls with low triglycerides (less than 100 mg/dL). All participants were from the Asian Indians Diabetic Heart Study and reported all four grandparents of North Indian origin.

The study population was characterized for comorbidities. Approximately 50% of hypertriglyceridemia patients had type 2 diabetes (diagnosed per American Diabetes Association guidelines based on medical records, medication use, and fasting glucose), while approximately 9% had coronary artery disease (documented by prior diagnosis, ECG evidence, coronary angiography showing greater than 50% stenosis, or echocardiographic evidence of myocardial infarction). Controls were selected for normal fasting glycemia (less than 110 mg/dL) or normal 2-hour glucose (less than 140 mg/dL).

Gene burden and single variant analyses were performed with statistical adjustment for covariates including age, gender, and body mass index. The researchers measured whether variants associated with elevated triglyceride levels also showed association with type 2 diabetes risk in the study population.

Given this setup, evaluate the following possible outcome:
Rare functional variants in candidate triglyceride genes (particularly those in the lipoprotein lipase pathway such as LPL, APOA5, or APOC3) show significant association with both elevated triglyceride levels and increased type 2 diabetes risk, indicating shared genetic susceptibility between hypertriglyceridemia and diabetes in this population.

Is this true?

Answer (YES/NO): NO